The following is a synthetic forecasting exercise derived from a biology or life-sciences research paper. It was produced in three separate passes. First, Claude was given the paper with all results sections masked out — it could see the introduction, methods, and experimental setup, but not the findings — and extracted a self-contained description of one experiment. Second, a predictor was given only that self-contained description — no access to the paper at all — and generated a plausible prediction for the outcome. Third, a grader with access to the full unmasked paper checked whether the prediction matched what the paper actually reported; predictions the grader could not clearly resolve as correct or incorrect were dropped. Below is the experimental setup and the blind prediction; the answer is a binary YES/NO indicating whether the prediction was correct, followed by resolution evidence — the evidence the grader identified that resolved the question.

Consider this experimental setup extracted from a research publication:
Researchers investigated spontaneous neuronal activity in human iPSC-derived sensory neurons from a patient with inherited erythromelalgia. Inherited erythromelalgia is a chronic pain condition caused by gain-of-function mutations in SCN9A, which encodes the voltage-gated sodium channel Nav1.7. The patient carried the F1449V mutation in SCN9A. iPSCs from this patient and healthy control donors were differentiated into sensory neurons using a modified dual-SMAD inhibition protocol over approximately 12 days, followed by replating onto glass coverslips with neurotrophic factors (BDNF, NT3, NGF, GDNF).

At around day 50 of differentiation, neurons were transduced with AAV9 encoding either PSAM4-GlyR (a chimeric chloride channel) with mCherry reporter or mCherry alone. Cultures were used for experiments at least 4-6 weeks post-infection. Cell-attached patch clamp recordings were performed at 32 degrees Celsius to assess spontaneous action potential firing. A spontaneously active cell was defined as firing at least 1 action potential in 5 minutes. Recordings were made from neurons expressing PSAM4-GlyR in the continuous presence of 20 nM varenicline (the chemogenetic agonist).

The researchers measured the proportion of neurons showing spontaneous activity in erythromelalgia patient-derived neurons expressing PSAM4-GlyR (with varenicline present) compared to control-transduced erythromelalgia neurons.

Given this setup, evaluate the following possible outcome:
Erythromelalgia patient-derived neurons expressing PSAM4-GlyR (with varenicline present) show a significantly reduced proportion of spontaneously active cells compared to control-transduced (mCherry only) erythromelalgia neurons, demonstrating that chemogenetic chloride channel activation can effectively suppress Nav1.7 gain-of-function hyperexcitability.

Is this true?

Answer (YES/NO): YES